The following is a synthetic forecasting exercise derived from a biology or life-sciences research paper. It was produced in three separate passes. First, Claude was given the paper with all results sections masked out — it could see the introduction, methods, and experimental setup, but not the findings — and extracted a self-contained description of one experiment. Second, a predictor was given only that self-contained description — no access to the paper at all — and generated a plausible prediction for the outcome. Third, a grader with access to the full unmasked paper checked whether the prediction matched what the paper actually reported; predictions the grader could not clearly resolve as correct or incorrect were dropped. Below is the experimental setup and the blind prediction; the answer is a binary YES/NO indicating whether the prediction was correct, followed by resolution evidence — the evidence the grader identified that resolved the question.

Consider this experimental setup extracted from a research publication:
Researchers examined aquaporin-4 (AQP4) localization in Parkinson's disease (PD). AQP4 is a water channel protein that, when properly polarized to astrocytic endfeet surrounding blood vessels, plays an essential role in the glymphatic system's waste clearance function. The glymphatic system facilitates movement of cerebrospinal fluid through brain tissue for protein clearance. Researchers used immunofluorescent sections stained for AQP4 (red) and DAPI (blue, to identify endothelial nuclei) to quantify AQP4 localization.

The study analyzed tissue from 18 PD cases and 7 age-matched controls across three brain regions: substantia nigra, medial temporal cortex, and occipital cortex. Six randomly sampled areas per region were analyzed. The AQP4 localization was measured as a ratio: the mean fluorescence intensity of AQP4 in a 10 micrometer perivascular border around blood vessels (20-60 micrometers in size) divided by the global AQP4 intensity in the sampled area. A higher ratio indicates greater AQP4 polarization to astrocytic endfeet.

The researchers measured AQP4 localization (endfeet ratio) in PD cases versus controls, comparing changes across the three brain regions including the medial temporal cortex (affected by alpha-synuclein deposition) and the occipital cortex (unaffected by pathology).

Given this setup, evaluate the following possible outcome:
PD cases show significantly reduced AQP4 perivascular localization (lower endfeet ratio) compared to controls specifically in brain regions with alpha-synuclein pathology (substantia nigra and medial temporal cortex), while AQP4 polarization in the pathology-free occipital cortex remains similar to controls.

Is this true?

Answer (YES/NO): NO